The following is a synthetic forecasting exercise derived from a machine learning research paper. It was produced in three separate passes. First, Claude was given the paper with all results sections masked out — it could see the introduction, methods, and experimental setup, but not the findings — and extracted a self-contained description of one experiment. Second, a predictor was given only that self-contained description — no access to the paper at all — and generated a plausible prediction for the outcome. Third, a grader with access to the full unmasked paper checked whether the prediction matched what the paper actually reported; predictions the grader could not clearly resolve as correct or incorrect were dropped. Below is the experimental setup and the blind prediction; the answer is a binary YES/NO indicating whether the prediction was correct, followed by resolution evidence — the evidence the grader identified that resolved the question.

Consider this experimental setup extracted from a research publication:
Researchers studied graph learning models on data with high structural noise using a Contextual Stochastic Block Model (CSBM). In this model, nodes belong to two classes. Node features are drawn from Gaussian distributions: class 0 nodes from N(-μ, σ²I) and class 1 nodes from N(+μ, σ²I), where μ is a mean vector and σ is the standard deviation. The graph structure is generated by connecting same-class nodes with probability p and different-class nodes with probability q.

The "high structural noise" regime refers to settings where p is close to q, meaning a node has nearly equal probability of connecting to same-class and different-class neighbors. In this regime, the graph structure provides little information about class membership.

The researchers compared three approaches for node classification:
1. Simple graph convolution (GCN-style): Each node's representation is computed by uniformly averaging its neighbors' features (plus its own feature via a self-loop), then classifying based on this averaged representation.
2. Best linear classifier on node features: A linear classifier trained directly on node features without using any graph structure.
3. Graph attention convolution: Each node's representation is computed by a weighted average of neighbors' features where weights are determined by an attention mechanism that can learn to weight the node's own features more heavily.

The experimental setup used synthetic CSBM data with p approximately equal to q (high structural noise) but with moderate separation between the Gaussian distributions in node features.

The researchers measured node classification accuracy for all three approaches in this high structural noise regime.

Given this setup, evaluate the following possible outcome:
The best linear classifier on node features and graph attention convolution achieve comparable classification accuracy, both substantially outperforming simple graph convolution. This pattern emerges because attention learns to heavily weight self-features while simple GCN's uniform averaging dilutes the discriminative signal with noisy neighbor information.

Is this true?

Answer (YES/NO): YES